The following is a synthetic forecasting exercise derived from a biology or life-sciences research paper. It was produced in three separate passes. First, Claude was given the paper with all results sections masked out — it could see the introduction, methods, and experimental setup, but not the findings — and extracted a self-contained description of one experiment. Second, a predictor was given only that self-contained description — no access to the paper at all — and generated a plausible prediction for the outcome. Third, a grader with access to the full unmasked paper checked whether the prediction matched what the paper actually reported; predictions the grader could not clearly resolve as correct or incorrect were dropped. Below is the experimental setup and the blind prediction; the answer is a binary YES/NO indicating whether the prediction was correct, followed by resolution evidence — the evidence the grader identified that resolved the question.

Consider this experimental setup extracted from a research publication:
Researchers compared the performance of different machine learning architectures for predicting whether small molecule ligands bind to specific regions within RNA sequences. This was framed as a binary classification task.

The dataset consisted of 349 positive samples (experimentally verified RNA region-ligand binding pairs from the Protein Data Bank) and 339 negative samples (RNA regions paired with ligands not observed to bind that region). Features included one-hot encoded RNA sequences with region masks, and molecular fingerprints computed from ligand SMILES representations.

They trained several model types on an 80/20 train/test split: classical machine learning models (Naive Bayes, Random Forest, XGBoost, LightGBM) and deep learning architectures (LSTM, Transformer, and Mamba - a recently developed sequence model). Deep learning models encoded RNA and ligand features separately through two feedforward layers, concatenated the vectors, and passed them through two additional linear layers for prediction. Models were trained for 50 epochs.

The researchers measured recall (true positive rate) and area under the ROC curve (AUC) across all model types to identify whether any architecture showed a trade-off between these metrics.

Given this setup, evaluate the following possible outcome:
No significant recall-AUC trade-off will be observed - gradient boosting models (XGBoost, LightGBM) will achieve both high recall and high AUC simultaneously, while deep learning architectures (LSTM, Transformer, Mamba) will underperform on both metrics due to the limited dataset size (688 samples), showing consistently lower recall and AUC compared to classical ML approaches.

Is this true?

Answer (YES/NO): NO